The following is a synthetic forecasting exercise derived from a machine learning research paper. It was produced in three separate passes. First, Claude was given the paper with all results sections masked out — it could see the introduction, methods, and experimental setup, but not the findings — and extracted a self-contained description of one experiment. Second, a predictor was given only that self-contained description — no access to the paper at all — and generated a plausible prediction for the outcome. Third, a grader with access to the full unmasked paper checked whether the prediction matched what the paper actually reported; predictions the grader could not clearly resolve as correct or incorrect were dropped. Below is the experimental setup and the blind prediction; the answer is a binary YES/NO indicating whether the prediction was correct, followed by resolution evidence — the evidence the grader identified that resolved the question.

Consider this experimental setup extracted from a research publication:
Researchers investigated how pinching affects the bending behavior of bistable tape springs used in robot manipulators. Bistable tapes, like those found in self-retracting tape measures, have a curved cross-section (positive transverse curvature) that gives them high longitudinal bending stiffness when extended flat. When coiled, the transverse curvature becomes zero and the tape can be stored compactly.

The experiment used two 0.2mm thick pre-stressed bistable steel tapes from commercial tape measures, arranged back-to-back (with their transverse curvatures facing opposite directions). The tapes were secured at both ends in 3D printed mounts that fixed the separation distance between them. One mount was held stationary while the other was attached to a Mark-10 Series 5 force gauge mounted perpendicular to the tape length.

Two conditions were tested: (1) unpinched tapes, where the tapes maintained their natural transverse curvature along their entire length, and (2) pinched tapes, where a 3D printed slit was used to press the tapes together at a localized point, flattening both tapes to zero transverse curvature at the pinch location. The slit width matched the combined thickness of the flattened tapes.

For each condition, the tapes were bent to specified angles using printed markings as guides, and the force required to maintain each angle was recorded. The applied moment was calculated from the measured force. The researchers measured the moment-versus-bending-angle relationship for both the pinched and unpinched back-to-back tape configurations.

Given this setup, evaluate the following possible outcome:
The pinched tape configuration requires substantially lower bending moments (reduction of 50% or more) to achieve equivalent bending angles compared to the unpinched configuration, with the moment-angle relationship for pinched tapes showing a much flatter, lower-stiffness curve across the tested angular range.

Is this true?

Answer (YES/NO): YES